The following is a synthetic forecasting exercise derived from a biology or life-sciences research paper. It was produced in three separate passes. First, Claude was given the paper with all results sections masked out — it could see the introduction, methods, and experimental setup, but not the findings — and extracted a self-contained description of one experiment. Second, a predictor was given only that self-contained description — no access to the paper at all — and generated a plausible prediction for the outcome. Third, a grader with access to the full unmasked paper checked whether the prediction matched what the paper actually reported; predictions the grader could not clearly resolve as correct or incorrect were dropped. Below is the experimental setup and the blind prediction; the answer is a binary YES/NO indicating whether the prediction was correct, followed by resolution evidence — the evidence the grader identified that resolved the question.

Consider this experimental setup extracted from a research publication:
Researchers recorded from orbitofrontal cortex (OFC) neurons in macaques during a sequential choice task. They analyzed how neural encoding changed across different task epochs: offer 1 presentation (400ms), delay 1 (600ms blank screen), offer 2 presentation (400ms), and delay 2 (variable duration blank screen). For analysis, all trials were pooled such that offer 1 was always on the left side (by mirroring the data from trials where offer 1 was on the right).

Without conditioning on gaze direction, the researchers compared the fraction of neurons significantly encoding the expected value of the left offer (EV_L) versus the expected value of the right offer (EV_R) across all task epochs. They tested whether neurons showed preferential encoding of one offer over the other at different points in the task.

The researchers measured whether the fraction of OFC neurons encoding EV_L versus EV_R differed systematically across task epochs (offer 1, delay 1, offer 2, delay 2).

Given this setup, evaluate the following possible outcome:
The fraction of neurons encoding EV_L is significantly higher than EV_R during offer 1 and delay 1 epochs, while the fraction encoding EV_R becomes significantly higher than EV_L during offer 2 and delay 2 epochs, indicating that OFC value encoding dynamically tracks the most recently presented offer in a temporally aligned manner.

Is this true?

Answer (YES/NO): YES